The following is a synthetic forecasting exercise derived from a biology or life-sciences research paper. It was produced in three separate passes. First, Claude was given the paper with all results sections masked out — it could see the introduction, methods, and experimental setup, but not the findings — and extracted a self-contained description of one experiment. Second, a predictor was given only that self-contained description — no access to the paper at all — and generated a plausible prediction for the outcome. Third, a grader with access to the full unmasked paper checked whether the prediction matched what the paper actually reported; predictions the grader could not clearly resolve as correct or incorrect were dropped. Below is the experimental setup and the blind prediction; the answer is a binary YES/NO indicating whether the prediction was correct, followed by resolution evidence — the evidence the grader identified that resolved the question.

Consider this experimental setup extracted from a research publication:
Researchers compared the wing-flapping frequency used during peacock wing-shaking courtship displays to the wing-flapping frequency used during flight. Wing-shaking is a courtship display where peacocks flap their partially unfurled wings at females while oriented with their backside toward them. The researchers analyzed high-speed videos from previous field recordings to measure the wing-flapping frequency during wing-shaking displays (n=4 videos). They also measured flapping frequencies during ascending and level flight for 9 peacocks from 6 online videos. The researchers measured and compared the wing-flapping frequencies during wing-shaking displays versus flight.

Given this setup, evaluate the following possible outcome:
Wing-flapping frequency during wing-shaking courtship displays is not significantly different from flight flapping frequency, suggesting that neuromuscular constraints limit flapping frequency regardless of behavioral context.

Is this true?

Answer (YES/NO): YES